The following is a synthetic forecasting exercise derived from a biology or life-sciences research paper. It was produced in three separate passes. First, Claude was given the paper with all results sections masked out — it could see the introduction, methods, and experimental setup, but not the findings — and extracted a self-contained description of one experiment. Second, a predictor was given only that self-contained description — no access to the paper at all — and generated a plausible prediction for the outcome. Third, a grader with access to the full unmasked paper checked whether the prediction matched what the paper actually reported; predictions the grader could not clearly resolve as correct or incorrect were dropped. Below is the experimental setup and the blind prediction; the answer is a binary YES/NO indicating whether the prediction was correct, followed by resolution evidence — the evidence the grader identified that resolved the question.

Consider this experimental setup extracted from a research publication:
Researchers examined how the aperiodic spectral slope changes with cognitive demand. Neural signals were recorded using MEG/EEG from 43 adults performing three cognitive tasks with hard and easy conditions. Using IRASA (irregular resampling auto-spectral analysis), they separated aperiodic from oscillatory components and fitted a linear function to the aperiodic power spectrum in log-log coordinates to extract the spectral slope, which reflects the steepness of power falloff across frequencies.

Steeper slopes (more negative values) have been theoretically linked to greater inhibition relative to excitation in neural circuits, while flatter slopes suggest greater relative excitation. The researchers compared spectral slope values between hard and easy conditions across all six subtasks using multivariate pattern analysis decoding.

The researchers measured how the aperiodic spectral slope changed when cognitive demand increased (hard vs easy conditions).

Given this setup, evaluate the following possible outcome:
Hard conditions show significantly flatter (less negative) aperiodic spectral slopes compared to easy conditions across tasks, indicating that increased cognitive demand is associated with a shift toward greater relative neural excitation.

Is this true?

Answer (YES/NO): NO